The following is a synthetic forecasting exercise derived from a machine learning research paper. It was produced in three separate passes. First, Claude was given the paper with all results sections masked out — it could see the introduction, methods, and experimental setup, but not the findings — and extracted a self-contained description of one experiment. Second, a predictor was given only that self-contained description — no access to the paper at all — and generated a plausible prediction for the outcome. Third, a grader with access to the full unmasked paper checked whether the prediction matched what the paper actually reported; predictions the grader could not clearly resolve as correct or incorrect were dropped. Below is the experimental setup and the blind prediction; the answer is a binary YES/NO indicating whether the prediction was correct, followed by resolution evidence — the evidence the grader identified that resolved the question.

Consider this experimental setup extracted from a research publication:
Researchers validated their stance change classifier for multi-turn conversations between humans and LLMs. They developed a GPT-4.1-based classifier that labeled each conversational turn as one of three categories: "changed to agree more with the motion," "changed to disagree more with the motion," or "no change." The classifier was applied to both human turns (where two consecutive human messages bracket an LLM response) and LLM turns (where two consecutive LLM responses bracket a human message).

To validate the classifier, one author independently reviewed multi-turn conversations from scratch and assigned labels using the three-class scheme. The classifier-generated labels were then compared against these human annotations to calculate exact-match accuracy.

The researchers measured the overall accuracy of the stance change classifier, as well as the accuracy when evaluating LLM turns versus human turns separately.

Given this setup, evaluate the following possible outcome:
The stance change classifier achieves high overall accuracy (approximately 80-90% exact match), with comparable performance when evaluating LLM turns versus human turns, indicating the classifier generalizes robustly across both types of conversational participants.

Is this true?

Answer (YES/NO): YES